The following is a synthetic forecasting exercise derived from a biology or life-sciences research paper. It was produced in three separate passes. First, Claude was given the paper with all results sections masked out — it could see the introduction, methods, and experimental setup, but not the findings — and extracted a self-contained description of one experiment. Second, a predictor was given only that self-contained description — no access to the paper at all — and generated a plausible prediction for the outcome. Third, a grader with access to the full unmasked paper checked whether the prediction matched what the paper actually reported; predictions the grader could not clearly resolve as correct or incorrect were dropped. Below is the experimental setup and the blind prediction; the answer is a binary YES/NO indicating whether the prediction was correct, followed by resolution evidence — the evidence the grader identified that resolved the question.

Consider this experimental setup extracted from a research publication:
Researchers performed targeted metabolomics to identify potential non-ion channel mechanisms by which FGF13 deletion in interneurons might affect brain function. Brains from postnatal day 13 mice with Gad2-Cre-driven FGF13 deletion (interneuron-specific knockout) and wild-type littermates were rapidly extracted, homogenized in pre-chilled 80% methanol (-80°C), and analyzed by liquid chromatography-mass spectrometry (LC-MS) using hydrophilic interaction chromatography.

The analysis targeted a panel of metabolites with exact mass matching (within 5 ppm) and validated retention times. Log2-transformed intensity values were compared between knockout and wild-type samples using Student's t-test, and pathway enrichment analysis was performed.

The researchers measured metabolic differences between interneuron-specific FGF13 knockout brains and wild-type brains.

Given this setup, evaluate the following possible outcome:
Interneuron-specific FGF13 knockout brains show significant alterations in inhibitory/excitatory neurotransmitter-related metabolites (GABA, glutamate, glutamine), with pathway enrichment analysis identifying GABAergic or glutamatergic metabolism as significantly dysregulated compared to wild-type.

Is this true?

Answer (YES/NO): NO